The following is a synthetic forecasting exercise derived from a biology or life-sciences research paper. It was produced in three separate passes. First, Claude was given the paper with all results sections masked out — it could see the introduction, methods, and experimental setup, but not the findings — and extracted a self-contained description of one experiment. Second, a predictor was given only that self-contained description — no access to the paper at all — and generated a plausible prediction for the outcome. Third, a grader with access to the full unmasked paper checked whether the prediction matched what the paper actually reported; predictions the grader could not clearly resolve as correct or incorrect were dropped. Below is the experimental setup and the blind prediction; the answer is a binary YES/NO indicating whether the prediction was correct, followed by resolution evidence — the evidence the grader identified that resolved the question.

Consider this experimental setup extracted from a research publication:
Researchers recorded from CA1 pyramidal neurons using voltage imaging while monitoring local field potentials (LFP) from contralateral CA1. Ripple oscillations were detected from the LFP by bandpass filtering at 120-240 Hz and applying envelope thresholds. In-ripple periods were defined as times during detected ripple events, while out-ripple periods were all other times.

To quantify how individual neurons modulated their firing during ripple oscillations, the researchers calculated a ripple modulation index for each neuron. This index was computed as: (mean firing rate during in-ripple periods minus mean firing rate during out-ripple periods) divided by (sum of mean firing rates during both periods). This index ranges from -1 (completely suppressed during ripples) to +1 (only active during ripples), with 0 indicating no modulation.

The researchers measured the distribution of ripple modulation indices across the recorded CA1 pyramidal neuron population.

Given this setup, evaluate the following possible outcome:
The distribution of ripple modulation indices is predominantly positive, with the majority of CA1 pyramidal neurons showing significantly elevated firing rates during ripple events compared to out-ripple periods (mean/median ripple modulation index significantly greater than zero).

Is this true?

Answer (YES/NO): NO